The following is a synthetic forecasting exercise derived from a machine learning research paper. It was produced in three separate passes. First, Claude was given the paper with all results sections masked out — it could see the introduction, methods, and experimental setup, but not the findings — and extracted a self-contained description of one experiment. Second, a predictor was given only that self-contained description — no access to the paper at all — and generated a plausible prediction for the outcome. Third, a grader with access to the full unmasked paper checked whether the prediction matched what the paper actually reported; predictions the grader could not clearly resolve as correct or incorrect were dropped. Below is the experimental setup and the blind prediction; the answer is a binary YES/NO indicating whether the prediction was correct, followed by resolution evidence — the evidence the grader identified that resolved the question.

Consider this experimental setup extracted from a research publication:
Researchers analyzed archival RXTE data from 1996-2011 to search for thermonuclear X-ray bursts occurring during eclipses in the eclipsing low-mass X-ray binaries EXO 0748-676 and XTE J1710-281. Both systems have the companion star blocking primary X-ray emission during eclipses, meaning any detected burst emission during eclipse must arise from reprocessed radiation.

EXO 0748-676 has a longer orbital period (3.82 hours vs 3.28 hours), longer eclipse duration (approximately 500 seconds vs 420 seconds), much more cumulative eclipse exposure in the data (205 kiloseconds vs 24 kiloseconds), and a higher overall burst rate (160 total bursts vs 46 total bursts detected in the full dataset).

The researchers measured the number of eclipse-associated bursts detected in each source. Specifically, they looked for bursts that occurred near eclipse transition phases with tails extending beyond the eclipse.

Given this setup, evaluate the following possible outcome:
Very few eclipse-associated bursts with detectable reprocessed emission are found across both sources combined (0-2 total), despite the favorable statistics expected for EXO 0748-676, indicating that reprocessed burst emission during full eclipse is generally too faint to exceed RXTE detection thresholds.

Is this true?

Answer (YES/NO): NO